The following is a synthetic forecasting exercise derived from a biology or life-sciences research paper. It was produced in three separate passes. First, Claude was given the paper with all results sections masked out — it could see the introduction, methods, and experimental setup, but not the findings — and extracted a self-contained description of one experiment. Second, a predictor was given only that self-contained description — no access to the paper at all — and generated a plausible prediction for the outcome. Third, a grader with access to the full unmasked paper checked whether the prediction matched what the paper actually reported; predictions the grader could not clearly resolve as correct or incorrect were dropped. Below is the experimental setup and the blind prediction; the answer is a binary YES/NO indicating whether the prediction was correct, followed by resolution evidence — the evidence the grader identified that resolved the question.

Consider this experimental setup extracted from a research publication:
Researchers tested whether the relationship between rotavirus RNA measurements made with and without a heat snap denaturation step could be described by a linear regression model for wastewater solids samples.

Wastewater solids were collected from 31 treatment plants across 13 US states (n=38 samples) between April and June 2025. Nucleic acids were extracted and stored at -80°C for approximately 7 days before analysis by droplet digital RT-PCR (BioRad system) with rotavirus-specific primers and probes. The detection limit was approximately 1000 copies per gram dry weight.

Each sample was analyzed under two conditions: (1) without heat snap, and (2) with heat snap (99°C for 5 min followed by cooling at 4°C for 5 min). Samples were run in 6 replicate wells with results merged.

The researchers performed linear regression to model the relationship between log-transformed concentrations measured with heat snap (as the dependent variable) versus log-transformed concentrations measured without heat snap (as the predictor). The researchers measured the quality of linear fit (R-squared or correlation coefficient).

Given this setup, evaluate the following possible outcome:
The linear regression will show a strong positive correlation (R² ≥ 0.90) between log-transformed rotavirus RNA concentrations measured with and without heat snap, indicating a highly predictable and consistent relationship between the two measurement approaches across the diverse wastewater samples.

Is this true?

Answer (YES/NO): YES